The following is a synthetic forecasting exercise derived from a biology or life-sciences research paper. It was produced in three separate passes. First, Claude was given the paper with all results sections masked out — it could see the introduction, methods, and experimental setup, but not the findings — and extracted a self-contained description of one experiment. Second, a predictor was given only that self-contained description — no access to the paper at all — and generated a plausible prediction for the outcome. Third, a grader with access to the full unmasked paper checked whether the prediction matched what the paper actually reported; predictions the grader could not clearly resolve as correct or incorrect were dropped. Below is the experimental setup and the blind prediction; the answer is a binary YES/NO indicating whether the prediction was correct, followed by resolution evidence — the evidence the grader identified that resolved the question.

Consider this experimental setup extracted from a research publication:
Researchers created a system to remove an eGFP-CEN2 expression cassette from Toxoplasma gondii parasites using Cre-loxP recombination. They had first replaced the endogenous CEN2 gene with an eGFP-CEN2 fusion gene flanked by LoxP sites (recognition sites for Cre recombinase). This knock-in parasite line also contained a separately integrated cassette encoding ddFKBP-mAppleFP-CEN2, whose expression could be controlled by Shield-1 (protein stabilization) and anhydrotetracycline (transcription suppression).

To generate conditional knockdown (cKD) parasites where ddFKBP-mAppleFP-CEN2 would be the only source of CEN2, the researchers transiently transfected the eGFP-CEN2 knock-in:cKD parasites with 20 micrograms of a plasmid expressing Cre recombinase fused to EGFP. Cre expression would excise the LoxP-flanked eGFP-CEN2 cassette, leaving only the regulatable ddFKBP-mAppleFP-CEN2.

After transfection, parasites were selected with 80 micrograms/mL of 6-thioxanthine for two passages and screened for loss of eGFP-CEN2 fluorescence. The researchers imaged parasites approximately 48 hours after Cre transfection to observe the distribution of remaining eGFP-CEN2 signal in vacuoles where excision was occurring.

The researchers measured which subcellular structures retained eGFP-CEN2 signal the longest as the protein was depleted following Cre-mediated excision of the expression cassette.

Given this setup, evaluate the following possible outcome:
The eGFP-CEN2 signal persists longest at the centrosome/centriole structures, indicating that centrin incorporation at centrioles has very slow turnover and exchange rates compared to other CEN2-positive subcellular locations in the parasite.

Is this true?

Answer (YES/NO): NO